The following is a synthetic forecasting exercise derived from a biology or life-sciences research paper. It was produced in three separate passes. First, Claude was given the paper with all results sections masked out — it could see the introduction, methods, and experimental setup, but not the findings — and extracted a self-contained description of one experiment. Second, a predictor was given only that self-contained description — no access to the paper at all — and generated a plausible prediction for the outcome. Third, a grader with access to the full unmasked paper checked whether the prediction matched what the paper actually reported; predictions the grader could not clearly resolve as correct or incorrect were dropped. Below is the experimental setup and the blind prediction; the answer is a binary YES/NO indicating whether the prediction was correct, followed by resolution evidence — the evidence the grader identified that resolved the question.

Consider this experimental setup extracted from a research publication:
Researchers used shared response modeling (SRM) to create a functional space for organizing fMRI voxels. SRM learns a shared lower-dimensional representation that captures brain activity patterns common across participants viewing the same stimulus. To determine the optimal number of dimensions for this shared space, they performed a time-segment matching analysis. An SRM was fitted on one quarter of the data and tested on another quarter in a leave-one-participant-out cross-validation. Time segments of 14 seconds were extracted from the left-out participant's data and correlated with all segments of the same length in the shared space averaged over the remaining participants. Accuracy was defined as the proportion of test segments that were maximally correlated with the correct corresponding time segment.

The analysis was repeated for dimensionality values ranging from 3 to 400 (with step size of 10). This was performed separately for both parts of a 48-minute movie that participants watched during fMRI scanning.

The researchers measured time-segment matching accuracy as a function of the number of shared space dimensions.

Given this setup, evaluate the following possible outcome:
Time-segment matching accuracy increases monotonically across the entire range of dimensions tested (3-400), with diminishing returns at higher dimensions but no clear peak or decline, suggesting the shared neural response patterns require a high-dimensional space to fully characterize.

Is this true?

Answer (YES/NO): NO